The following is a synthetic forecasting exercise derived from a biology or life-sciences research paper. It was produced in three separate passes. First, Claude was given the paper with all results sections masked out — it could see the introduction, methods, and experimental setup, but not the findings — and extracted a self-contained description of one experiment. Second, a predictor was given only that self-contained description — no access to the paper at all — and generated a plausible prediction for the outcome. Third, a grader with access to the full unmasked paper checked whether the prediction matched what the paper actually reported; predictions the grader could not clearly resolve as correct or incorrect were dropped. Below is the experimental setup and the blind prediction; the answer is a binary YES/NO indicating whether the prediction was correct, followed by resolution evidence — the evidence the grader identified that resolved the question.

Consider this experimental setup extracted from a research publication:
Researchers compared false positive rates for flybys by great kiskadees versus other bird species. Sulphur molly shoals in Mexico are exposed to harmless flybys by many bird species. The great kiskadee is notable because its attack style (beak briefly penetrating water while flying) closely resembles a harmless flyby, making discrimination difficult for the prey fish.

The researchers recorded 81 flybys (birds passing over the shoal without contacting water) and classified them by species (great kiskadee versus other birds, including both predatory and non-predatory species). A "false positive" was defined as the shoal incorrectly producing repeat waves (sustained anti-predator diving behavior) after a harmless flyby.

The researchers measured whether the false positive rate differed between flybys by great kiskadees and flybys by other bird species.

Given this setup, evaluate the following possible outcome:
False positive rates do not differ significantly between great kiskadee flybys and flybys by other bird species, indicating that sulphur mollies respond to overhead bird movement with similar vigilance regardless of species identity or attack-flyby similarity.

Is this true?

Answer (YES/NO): YES